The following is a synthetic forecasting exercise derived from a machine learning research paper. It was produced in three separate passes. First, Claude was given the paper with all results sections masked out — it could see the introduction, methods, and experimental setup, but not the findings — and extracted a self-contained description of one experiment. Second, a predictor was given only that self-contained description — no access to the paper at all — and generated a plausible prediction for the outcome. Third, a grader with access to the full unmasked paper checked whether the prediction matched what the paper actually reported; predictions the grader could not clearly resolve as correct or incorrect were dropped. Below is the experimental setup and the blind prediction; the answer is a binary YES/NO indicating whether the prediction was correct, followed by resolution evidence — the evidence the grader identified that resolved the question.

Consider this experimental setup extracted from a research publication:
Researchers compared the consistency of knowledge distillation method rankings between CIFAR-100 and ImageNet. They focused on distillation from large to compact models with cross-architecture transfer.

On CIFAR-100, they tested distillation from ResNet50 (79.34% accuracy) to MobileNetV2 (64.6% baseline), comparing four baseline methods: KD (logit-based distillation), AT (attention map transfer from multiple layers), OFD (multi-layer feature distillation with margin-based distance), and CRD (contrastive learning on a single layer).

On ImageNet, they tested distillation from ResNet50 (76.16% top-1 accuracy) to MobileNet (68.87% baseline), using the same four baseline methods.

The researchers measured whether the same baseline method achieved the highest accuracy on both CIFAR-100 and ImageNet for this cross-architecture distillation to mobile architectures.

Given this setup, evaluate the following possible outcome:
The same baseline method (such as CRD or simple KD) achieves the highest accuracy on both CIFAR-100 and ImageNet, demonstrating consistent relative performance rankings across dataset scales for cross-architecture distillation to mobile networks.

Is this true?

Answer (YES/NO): YES